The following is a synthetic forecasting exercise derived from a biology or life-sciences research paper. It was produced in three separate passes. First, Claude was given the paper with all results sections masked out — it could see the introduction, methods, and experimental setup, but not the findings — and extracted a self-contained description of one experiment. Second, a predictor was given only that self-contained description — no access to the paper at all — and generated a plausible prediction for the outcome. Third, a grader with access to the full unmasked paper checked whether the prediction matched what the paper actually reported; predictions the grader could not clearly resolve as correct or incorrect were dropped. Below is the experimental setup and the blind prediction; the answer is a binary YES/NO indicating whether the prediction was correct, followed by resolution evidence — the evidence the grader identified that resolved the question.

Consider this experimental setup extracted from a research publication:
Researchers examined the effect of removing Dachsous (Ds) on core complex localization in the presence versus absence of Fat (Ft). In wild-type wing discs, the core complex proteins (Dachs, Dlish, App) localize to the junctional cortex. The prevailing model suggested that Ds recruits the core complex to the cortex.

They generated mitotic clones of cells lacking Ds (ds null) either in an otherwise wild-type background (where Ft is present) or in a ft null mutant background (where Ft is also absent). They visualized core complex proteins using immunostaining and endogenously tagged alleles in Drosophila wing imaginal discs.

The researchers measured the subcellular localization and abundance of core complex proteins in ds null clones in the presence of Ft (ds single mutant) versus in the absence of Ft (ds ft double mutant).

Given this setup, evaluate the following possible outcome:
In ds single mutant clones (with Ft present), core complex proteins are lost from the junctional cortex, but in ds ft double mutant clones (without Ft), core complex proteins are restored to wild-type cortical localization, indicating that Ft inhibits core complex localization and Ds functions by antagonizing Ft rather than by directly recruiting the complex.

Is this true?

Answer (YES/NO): NO